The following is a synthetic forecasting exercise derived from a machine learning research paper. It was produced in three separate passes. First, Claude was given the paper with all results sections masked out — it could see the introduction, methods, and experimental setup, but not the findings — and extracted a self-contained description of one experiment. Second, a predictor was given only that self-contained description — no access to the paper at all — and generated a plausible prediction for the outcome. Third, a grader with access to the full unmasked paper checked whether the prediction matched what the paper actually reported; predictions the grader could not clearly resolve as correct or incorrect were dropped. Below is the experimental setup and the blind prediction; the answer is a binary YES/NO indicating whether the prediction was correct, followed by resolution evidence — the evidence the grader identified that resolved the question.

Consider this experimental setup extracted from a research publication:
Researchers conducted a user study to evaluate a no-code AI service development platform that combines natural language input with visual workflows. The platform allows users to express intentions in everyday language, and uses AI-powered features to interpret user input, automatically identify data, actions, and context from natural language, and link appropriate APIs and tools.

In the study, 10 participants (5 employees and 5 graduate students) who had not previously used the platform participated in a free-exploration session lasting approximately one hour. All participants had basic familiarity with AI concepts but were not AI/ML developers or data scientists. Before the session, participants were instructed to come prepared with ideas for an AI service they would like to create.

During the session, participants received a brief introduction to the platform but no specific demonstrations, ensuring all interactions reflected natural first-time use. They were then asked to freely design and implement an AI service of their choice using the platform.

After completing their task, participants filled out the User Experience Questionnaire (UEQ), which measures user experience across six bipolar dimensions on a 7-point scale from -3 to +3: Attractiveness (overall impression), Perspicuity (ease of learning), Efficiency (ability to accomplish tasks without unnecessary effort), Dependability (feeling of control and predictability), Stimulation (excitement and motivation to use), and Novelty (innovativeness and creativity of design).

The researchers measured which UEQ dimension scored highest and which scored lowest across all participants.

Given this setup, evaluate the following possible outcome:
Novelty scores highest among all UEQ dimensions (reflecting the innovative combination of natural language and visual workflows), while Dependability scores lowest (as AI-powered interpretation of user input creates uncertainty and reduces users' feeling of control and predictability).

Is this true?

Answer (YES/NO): NO